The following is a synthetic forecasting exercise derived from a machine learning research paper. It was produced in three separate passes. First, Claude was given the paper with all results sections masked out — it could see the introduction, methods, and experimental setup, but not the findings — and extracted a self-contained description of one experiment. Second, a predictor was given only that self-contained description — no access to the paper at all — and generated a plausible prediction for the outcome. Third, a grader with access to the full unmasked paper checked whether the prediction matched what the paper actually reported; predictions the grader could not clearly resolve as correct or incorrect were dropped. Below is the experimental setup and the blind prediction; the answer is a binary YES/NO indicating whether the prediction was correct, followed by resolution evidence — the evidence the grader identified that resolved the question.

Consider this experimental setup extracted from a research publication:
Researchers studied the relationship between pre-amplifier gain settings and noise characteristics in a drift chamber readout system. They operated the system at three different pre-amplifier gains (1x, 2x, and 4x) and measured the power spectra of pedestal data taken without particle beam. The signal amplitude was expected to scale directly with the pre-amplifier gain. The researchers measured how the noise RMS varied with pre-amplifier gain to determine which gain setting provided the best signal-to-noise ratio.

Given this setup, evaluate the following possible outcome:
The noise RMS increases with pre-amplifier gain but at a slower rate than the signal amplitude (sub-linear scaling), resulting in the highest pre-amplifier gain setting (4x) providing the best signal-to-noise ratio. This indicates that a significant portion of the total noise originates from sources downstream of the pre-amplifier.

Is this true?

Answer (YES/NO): YES